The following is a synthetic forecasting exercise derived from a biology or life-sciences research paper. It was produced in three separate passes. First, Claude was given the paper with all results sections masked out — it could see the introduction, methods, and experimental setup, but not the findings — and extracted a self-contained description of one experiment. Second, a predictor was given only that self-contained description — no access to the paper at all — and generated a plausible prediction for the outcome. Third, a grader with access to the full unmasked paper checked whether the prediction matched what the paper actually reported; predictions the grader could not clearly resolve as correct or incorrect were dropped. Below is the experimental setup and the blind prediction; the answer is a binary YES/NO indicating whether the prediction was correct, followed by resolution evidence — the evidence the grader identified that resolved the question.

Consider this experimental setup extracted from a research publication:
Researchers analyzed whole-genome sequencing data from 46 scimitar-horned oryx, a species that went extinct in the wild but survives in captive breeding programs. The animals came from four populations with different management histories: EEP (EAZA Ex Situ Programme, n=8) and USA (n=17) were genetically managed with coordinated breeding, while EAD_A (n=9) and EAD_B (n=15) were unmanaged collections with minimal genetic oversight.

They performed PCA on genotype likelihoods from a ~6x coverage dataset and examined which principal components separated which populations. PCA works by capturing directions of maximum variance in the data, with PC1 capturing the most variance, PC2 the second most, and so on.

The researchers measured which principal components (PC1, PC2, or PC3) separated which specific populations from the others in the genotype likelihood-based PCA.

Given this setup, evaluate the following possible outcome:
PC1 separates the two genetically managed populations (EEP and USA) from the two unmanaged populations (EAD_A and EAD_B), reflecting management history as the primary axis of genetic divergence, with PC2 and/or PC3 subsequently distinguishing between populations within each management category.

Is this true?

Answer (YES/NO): NO